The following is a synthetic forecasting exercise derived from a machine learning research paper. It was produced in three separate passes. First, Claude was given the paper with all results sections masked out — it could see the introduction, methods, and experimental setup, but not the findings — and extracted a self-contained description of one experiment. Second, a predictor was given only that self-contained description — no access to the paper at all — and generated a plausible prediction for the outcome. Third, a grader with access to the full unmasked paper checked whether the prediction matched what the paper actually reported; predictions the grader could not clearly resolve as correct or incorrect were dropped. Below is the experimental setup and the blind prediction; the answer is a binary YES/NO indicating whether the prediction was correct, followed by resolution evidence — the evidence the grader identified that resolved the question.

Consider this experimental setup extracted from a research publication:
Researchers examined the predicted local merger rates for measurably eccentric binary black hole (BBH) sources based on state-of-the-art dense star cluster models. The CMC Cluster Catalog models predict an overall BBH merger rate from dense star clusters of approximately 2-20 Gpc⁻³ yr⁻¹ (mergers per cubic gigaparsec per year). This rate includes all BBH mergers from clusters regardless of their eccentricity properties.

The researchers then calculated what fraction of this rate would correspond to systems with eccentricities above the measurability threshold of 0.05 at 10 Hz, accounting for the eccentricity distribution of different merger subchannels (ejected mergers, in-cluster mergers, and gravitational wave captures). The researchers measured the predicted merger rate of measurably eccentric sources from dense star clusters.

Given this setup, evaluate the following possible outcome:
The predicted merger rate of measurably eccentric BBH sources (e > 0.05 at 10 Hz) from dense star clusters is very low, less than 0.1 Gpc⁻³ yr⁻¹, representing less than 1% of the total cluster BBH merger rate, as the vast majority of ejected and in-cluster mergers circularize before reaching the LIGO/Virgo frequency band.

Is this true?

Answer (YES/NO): NO